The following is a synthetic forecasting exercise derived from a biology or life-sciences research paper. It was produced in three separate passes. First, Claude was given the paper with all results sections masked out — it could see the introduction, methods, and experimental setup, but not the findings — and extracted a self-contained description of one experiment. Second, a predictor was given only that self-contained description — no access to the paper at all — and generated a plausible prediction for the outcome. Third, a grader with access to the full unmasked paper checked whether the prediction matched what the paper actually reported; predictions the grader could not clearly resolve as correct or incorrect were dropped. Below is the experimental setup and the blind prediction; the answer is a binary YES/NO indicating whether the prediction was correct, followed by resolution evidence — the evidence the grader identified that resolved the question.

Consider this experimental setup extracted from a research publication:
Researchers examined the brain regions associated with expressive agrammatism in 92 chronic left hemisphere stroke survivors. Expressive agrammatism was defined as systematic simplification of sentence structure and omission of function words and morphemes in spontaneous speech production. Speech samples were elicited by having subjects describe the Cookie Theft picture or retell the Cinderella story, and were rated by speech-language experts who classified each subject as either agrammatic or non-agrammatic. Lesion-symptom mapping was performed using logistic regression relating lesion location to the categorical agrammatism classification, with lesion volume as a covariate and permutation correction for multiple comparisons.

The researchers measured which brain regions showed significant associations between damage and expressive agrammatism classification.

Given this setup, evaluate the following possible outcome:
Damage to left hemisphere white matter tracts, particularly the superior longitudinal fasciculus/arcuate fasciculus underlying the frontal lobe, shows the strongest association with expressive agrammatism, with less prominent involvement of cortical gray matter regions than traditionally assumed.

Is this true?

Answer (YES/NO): NO